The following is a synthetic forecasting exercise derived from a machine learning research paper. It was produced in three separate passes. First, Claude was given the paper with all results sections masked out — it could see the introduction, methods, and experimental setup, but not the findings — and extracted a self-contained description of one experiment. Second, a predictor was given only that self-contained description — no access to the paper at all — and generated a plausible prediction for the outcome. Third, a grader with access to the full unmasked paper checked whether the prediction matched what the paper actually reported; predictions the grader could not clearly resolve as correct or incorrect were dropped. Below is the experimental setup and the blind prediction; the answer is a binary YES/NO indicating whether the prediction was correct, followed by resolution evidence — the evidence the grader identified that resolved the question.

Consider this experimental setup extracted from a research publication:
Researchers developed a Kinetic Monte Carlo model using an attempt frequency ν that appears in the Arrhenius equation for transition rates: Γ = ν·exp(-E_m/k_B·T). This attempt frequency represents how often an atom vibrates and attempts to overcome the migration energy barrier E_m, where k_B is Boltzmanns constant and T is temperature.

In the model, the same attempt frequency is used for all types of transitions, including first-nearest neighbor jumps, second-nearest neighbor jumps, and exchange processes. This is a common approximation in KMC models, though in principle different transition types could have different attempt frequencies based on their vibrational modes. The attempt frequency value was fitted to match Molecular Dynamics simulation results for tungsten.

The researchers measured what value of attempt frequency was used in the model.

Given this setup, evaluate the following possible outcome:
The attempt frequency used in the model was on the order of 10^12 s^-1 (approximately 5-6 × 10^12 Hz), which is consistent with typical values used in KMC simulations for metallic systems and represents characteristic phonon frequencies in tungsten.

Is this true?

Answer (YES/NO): NO